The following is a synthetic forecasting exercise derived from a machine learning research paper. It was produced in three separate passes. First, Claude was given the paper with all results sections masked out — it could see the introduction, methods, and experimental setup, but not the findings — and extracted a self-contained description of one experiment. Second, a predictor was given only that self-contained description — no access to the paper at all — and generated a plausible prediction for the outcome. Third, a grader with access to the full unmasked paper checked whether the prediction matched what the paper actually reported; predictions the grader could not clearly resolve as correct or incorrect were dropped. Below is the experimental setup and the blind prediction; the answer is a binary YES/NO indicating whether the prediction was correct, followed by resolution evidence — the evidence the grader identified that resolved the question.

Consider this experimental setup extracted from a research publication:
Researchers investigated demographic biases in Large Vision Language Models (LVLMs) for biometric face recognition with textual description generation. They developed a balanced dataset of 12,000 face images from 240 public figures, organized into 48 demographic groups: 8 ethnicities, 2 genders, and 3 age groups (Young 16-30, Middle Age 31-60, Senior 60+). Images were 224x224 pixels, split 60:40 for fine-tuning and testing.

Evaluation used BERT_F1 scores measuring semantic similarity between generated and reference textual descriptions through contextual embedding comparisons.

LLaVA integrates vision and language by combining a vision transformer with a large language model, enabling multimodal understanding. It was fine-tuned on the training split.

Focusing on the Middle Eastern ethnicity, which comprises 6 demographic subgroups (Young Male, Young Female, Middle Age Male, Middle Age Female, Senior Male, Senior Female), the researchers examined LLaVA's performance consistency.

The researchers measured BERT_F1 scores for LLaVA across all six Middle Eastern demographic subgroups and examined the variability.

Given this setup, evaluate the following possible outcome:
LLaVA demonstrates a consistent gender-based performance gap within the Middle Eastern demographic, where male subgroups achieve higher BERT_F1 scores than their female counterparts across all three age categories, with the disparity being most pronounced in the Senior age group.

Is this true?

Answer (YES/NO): NO